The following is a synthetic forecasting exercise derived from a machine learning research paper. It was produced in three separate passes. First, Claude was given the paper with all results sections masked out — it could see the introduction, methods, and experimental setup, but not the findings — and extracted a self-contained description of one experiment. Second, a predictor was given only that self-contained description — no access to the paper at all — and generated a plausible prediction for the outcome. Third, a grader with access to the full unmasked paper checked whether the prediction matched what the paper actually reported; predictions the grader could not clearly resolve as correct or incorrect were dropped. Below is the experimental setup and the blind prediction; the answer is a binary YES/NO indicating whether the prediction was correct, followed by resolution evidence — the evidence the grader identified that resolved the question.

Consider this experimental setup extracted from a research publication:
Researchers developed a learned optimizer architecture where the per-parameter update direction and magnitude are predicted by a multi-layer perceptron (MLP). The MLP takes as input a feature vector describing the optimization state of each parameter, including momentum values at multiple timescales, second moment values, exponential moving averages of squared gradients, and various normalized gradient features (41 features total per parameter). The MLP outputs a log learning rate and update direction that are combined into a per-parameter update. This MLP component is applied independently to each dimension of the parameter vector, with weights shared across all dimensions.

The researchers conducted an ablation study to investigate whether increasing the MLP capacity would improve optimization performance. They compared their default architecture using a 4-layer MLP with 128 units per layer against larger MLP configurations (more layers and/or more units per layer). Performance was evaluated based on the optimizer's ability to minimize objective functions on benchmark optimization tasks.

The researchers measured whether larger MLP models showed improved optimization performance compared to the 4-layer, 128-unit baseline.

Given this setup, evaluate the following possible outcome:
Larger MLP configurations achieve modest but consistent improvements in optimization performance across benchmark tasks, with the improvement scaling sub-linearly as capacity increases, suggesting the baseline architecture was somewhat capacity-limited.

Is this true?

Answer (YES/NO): NO